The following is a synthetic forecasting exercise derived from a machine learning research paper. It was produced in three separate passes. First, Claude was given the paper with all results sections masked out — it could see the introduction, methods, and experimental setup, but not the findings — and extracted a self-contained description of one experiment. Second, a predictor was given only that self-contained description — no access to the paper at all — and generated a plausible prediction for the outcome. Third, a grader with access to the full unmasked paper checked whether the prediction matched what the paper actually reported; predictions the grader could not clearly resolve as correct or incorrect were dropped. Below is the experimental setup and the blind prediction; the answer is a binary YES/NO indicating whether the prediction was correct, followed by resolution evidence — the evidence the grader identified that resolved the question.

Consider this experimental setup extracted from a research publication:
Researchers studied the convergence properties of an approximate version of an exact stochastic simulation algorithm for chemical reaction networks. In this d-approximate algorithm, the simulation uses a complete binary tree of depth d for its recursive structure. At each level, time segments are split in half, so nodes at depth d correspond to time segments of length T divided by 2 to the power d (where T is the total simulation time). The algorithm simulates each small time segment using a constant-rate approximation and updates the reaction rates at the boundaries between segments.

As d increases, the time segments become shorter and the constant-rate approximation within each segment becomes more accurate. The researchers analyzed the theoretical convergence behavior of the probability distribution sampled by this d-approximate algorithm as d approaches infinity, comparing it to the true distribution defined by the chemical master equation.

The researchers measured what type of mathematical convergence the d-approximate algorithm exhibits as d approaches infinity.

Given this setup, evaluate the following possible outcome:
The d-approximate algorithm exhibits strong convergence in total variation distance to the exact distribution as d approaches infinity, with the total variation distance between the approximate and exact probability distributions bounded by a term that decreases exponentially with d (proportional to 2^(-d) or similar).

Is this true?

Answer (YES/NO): YES